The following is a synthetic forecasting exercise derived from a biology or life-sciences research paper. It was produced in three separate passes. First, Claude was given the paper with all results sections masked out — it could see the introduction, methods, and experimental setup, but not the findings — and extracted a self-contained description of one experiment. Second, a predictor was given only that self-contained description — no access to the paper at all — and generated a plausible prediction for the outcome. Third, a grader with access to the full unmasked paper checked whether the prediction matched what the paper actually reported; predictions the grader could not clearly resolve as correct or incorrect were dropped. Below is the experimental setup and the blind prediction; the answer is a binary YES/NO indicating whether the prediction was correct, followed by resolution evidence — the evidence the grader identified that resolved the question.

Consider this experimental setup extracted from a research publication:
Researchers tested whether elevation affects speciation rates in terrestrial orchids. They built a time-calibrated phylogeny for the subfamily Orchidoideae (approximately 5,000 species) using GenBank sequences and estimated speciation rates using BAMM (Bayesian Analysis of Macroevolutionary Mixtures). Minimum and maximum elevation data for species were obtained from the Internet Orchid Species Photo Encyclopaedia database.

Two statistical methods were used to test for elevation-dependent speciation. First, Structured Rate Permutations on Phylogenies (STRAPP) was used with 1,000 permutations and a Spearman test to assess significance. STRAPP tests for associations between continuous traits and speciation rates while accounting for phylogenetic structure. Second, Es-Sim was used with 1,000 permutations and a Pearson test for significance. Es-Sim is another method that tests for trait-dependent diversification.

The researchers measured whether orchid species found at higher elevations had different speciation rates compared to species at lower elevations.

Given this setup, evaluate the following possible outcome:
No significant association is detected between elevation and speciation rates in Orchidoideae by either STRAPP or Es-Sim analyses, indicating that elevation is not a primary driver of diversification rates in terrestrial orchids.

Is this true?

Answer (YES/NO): YES